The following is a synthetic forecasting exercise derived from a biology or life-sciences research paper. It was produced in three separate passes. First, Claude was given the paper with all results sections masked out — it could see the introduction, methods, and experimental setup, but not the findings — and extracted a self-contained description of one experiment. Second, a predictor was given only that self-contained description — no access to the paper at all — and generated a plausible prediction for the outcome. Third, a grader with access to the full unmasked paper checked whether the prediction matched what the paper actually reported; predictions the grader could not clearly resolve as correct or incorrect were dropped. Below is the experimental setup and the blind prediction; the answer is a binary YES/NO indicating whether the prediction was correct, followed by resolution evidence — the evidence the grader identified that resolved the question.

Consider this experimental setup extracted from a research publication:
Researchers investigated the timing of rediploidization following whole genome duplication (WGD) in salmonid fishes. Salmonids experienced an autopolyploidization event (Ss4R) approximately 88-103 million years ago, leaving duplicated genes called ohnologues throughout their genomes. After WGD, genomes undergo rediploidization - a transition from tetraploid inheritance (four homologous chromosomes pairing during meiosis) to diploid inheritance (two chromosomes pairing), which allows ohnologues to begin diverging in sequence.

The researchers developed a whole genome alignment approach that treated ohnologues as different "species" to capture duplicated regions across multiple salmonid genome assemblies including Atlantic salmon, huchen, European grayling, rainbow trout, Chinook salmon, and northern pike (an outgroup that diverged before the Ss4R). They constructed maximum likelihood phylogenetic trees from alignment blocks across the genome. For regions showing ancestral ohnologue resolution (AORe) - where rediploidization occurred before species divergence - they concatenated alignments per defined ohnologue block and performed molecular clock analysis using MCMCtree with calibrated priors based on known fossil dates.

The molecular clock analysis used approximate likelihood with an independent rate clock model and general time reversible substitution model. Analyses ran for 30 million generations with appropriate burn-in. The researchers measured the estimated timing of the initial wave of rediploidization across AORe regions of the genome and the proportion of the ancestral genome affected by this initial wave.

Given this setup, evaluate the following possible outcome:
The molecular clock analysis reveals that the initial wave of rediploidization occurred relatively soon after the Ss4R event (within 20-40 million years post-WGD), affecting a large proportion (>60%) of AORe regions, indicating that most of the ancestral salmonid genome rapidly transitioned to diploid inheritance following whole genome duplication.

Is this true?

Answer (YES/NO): NO